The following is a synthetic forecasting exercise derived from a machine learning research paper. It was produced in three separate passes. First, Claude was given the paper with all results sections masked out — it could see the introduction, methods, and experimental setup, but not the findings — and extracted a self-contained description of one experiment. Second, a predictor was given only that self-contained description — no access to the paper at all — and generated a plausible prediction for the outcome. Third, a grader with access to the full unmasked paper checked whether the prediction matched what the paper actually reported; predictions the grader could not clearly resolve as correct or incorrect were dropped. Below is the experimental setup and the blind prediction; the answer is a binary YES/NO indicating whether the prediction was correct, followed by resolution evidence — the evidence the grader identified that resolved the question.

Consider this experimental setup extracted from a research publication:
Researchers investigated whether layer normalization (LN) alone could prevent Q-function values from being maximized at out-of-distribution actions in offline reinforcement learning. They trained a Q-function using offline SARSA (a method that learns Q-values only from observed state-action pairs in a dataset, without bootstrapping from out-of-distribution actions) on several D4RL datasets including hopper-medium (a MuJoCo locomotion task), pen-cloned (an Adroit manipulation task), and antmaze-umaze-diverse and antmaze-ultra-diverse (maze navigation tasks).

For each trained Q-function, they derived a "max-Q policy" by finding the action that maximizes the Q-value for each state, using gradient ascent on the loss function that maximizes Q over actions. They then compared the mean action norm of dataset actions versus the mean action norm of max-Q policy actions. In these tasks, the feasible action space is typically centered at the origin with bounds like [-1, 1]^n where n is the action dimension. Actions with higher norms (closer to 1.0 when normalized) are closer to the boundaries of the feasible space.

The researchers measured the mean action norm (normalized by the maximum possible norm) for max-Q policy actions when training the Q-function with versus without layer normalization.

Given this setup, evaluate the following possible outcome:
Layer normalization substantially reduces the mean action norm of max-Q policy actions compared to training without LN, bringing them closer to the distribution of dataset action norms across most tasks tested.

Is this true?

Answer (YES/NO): NO